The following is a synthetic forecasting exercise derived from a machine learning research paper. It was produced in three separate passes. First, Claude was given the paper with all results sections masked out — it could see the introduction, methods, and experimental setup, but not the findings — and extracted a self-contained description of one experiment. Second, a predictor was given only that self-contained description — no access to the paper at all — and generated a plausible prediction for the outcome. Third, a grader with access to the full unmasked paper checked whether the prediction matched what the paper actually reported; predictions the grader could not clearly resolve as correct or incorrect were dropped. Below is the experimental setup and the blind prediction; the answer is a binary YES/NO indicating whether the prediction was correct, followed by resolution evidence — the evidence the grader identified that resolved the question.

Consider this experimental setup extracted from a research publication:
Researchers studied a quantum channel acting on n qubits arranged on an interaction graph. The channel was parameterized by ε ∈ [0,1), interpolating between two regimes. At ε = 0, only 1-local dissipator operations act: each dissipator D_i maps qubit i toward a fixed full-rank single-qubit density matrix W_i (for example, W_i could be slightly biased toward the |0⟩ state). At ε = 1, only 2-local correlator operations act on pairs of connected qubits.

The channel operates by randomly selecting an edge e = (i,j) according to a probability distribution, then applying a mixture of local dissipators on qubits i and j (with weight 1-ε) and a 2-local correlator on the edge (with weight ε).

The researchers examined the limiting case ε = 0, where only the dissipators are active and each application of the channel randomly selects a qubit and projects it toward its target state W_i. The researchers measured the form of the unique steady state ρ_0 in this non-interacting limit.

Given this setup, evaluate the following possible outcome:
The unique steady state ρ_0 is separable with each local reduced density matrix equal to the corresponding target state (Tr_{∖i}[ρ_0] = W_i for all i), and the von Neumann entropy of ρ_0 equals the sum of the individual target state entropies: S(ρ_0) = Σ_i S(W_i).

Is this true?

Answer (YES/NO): YES